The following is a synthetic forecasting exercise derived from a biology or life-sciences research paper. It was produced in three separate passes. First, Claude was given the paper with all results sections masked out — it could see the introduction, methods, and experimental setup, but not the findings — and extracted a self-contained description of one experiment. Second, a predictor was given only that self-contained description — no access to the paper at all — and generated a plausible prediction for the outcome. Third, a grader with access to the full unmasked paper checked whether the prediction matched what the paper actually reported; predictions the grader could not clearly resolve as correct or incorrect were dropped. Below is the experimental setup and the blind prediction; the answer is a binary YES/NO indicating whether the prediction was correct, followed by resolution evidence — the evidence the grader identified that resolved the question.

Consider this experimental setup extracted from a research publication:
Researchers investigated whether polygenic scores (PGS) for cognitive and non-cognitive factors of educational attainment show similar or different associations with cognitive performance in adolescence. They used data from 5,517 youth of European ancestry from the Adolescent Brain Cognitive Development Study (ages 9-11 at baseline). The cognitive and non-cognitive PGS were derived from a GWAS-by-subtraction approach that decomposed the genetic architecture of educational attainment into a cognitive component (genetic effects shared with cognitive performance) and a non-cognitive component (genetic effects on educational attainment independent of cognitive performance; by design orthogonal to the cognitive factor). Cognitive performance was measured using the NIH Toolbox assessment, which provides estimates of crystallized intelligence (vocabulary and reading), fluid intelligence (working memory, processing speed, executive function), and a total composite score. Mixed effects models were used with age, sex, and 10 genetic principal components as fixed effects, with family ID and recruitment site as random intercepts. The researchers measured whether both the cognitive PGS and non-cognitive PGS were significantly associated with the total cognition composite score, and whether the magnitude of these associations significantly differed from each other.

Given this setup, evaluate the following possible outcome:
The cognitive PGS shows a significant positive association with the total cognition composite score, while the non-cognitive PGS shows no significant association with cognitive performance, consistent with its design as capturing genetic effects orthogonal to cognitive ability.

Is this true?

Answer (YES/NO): NO